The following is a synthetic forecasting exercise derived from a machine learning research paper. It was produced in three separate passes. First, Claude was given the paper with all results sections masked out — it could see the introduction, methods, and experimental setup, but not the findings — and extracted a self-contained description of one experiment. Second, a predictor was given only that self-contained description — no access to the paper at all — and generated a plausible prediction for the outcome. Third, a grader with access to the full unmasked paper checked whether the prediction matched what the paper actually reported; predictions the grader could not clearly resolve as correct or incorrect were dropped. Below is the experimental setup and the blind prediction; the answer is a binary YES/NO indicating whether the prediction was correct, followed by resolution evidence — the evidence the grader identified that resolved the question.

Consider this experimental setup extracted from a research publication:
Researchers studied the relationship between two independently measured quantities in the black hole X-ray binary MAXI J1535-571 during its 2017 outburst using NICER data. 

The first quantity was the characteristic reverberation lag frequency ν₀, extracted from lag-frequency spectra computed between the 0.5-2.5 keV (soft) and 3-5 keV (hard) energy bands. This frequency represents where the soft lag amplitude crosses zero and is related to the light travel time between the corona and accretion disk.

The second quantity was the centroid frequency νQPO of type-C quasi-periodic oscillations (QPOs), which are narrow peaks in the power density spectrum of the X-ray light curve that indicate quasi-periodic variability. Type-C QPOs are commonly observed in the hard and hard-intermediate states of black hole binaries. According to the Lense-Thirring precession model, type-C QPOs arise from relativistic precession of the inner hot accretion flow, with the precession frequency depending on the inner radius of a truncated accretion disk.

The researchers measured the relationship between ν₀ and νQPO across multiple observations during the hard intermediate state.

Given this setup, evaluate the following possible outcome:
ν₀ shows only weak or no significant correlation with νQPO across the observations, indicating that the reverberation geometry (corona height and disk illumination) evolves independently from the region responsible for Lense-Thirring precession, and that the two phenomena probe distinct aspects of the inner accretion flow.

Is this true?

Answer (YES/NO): NO